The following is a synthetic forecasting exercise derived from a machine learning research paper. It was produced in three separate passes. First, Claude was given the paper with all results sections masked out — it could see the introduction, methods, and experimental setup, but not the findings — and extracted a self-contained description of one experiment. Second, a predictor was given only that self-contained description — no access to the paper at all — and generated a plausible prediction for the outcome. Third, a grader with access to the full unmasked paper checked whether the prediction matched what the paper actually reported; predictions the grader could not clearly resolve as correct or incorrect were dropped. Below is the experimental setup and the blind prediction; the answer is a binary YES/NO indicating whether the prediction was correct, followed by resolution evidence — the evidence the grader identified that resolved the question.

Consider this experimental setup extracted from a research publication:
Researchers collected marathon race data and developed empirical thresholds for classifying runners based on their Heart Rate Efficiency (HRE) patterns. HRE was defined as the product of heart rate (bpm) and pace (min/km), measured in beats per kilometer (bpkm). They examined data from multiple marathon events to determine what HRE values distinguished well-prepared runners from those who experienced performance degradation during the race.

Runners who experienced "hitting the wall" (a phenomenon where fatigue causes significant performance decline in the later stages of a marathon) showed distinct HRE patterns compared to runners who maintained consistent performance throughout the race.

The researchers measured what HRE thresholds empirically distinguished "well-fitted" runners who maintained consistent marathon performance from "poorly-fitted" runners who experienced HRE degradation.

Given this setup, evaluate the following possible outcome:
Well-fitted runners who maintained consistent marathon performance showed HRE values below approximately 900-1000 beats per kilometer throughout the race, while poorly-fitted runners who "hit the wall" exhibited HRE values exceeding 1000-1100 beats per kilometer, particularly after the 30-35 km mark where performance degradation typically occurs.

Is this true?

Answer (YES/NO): NO